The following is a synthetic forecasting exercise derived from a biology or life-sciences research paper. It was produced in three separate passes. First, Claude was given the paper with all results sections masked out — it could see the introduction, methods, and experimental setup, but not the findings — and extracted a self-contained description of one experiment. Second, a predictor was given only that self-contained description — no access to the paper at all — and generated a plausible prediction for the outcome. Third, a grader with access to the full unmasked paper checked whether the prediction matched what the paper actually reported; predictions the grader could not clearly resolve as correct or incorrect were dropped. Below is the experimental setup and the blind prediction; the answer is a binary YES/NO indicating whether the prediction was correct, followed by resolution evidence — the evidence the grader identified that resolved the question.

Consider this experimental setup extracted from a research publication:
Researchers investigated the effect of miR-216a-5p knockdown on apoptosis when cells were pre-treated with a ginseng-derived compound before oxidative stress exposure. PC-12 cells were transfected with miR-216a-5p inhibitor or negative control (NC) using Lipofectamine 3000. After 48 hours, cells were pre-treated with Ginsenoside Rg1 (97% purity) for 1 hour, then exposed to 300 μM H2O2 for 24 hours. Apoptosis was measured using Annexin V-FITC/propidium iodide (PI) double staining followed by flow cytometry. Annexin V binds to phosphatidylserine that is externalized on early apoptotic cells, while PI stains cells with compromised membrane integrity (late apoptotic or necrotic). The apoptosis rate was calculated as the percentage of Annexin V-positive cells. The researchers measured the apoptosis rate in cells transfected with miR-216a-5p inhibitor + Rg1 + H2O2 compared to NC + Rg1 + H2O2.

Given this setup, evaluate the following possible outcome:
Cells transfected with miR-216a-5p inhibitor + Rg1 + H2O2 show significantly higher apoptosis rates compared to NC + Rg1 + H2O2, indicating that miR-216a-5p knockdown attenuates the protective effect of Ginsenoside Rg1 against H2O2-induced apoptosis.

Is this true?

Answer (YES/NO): YES